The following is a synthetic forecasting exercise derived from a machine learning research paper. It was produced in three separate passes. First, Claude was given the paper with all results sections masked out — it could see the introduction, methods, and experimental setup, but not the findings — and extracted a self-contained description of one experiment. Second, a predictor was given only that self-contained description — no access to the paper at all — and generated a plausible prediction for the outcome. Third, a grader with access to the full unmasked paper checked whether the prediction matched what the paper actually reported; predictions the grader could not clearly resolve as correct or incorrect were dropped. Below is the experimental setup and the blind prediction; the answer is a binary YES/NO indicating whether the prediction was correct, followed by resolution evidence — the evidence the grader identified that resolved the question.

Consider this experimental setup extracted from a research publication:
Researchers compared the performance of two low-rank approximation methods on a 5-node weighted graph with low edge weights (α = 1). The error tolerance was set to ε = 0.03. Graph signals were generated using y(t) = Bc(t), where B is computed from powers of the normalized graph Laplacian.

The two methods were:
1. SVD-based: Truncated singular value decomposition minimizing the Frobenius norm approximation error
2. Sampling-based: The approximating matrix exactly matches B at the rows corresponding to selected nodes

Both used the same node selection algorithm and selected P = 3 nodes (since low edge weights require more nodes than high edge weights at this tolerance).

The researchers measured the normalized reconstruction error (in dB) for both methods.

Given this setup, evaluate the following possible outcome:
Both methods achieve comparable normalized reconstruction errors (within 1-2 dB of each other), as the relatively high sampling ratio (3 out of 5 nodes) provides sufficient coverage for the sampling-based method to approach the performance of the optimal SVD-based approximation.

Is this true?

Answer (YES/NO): NO